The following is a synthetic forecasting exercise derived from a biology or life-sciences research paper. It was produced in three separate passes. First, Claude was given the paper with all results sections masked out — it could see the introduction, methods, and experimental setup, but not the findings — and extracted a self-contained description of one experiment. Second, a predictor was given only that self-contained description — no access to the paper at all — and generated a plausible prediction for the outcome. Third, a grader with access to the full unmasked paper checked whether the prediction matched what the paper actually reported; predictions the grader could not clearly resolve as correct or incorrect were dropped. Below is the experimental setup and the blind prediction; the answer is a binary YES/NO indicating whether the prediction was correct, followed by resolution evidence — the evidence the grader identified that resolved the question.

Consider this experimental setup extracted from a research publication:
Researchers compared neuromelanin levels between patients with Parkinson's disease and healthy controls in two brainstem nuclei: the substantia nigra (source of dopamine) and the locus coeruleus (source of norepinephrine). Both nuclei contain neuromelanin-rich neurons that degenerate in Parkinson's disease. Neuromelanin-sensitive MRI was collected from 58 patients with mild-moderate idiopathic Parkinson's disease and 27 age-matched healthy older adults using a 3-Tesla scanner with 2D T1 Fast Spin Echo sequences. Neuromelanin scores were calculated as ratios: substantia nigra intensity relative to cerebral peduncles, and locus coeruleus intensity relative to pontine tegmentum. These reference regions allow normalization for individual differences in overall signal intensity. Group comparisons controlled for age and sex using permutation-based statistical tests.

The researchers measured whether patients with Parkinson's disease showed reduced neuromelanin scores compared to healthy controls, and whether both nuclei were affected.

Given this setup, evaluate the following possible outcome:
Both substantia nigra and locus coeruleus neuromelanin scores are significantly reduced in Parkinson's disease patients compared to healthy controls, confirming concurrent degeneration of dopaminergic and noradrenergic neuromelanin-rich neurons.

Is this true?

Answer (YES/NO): YES